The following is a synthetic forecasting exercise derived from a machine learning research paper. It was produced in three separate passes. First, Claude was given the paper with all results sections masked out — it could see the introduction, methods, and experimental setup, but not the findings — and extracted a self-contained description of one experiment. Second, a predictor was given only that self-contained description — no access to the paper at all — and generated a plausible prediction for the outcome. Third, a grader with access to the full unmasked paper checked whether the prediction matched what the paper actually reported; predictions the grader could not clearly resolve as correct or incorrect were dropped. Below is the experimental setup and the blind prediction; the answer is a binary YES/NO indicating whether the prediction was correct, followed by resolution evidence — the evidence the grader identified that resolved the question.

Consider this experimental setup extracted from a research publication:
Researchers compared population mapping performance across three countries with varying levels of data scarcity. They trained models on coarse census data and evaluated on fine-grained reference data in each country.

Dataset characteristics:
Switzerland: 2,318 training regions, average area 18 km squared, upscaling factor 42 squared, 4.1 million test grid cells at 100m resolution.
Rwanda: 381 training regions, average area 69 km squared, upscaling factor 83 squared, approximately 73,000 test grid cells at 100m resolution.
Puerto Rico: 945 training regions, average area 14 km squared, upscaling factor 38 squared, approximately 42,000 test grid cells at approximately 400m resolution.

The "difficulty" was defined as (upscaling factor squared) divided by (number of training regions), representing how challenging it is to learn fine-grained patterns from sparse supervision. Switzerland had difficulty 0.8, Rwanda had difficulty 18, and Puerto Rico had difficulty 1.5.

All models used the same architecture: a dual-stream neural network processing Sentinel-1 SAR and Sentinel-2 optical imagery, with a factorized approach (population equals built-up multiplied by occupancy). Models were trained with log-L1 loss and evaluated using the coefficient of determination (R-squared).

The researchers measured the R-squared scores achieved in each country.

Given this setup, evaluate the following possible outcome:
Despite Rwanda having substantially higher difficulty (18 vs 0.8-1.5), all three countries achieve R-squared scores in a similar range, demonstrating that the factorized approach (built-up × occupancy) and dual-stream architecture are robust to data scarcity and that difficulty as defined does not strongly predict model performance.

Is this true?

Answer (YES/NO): NO